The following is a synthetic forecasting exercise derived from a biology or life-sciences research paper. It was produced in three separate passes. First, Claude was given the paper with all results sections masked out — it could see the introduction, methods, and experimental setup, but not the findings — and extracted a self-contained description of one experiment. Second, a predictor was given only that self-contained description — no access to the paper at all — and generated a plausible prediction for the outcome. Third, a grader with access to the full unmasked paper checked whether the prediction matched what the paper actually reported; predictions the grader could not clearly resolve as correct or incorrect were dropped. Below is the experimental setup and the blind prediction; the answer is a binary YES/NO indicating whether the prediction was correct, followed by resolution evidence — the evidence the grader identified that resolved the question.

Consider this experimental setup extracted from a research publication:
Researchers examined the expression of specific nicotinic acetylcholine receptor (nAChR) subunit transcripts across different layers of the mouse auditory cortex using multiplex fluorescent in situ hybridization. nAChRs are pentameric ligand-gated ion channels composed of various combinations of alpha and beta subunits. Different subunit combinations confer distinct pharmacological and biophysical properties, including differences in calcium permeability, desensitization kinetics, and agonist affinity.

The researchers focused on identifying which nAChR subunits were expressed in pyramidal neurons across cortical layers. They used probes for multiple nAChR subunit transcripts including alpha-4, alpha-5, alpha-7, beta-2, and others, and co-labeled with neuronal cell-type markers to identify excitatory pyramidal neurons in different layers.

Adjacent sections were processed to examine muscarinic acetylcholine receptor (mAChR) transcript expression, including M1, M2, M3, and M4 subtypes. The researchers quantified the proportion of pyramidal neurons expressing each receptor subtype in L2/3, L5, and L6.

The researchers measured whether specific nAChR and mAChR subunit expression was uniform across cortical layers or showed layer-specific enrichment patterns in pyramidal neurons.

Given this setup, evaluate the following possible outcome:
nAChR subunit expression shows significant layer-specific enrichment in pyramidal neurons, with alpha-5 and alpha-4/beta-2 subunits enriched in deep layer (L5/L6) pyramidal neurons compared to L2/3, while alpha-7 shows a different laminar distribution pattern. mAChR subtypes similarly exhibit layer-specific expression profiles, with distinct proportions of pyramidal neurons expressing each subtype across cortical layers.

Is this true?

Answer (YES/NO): NO